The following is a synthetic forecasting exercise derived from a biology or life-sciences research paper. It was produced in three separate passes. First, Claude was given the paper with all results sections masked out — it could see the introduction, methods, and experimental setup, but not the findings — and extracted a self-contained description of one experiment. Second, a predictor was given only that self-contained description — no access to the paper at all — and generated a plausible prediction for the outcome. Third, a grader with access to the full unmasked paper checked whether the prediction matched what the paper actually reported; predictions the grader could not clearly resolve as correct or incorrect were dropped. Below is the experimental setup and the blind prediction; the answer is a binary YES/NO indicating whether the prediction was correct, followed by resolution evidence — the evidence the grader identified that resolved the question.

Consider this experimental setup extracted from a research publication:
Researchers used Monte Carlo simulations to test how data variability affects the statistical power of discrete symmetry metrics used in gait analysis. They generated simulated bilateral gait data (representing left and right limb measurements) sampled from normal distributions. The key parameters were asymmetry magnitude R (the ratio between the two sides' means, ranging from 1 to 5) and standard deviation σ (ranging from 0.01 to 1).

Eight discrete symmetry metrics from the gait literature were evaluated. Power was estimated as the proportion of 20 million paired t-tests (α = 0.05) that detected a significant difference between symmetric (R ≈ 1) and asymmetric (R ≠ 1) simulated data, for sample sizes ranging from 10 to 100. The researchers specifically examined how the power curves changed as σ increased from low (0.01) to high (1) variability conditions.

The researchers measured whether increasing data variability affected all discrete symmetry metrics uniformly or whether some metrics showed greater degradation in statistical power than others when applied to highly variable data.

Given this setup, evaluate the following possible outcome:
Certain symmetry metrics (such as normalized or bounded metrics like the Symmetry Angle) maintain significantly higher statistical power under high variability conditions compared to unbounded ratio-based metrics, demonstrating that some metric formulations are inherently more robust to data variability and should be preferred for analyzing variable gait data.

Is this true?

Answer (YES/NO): NO